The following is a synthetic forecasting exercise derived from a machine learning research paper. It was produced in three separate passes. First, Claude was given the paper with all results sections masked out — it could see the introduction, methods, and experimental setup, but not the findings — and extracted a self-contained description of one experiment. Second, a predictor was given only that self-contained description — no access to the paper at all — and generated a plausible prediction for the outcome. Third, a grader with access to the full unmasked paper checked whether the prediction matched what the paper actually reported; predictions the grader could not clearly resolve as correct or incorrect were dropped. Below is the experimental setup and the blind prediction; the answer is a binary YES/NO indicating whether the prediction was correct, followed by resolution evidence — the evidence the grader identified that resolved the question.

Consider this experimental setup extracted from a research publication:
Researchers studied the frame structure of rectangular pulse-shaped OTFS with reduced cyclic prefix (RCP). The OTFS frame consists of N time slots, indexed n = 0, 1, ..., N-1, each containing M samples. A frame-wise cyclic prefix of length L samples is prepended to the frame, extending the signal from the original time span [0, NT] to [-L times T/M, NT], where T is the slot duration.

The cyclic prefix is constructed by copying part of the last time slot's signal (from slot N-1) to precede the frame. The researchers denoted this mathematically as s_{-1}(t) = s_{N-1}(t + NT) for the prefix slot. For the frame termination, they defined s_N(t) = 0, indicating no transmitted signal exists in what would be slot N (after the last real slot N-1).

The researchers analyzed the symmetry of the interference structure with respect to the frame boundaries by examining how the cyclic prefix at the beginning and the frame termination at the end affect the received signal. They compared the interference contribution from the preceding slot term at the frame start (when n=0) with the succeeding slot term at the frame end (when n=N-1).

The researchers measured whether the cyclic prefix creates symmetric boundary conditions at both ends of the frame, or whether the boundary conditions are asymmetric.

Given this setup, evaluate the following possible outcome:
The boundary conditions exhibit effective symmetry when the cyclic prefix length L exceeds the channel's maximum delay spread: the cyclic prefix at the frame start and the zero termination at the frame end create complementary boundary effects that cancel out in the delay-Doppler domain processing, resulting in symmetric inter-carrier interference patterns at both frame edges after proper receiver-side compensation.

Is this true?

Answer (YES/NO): NO